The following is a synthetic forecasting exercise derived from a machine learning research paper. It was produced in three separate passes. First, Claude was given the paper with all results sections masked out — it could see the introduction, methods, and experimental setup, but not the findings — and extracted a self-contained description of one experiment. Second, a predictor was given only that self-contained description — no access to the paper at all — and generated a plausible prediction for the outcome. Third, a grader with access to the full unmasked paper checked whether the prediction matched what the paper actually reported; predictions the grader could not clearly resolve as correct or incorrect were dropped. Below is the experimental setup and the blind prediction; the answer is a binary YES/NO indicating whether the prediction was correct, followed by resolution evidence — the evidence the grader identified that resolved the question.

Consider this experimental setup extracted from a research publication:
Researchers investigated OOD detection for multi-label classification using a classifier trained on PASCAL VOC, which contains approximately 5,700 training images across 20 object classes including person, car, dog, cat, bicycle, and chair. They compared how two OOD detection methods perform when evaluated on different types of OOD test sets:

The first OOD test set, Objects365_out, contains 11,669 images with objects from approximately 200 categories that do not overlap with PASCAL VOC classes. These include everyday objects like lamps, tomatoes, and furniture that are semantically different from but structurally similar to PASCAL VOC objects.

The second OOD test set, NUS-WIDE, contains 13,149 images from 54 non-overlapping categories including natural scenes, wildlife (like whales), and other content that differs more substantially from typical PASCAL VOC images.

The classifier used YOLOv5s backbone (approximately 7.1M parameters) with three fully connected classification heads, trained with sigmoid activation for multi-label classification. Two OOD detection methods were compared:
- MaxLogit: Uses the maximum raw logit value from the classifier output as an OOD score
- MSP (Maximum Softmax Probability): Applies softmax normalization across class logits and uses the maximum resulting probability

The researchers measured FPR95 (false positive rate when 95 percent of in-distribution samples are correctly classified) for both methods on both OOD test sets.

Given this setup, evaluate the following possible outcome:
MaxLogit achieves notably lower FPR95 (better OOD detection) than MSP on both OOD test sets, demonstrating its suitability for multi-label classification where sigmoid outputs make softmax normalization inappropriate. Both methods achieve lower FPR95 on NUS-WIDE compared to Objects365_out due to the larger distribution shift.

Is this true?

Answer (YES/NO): YES